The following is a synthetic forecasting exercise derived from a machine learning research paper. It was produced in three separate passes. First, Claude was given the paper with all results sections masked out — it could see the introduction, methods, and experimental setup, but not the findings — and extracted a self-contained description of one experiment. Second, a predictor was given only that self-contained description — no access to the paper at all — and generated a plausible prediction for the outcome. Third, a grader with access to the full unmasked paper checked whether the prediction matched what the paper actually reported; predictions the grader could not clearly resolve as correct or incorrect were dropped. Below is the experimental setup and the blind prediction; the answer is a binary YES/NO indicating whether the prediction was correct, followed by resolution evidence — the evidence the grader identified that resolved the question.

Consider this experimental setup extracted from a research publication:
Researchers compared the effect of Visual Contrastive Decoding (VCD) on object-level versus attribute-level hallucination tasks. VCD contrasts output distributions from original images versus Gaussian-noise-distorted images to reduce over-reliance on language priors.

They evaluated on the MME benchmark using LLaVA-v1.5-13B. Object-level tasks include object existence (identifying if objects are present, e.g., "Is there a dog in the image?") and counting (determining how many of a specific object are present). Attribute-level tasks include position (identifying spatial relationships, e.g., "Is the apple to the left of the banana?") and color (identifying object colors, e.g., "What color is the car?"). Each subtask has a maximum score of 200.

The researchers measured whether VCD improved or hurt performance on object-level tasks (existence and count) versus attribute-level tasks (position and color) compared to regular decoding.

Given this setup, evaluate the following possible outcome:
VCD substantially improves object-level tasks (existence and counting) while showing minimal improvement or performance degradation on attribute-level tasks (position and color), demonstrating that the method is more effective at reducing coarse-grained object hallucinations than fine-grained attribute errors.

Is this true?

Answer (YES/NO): NO